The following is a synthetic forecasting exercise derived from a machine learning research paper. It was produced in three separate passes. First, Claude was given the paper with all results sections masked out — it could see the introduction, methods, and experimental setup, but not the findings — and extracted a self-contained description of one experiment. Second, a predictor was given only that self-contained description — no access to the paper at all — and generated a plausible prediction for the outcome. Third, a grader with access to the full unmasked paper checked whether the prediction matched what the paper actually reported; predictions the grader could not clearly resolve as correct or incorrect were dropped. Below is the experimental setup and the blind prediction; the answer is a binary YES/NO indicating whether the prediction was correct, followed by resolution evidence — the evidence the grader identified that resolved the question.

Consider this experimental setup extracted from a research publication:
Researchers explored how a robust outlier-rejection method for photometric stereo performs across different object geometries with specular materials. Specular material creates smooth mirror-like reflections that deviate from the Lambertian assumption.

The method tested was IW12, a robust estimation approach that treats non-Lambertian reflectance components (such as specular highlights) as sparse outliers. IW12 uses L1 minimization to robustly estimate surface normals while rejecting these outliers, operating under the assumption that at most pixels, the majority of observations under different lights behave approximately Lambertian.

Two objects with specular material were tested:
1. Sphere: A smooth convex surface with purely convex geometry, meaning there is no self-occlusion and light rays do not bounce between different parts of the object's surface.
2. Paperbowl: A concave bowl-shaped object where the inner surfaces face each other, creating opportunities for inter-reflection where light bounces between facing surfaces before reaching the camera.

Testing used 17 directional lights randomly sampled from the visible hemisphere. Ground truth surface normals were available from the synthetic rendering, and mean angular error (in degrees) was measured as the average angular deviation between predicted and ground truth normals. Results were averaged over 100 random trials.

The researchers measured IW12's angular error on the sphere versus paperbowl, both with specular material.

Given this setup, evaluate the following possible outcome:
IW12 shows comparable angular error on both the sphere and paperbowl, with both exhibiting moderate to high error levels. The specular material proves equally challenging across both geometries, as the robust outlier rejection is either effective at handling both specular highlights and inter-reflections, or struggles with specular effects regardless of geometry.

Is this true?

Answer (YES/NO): NO